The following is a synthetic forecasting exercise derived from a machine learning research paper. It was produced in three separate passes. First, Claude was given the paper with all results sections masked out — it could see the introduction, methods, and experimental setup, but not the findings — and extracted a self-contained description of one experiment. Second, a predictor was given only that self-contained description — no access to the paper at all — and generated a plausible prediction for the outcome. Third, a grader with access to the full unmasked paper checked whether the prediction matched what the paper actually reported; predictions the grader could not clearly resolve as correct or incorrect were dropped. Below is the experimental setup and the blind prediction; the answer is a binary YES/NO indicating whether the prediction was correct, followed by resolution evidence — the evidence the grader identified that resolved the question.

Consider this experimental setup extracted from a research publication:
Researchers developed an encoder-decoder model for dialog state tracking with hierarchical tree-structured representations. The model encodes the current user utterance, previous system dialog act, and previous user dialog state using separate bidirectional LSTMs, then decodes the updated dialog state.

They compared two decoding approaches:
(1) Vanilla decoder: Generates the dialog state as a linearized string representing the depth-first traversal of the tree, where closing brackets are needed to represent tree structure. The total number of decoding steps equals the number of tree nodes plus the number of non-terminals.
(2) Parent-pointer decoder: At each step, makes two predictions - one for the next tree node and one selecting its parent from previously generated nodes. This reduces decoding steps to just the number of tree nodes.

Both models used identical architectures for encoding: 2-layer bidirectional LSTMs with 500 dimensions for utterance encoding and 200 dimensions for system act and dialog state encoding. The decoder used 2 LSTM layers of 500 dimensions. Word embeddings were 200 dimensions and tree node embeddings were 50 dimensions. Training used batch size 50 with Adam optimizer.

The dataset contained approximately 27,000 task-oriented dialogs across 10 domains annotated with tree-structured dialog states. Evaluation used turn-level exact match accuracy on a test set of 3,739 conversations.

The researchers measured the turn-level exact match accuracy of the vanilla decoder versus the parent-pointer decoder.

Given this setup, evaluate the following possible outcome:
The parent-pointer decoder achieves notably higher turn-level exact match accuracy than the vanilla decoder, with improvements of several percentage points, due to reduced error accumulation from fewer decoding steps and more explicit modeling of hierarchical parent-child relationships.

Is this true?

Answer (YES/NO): NO